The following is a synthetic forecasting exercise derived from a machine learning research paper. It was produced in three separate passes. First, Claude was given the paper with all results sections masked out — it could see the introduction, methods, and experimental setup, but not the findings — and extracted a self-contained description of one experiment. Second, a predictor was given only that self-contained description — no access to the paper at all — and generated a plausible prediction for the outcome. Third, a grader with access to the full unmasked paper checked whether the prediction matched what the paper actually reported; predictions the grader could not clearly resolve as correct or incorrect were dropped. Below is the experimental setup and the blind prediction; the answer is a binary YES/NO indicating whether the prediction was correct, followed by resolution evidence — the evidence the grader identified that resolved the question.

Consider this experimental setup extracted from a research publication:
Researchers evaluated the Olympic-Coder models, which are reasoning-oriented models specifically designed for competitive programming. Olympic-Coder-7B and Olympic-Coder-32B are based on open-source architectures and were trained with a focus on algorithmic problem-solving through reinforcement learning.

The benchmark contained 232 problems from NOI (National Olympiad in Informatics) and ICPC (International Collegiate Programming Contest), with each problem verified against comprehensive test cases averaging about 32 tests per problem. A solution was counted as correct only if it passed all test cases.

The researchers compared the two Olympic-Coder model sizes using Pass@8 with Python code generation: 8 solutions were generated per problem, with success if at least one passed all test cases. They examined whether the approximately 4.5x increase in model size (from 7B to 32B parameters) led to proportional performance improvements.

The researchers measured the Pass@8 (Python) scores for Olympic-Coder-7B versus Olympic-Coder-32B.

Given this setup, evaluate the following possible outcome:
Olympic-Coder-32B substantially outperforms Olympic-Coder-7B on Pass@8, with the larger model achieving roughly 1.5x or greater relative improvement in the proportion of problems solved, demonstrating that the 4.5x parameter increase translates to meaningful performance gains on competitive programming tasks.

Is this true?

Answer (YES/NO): YES